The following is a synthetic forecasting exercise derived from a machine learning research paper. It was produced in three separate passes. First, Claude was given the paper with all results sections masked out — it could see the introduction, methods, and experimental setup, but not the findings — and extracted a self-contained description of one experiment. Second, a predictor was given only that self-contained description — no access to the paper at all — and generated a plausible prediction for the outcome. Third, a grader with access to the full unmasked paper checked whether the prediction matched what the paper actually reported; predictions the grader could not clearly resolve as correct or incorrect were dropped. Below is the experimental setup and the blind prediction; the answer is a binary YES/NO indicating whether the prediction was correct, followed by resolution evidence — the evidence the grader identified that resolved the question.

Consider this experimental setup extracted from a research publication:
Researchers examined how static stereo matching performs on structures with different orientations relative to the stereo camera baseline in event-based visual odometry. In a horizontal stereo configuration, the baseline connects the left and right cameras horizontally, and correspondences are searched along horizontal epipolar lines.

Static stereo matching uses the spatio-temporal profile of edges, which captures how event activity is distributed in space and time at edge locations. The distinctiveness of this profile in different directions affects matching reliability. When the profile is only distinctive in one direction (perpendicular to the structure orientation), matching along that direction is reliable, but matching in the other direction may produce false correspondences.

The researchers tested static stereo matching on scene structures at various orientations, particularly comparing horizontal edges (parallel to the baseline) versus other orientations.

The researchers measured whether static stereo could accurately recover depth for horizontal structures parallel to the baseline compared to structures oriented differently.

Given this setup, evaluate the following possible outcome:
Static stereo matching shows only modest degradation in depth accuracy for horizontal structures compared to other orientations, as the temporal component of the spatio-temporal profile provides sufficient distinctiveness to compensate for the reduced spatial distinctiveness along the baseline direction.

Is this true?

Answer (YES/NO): NO